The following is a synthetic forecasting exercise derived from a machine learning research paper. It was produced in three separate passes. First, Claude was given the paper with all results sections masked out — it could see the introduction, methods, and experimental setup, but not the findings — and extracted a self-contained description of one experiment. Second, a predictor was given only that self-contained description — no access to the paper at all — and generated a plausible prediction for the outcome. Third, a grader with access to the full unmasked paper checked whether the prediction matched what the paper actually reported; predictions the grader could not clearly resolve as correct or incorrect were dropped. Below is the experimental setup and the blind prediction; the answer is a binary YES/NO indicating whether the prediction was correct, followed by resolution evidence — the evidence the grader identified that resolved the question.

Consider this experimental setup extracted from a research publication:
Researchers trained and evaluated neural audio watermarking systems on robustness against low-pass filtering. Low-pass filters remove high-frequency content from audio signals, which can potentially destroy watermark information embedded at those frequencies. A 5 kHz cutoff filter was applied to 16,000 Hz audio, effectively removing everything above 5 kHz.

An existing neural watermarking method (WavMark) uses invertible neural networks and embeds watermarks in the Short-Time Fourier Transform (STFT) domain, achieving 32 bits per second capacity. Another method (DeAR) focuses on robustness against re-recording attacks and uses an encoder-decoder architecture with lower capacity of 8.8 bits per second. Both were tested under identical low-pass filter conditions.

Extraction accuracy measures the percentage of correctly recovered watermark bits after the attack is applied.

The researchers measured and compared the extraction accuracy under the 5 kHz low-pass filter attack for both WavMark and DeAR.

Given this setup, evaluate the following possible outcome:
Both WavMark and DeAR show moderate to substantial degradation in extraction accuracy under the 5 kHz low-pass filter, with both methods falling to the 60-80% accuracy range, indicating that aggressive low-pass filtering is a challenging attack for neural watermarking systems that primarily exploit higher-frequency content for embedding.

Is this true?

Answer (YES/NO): NO